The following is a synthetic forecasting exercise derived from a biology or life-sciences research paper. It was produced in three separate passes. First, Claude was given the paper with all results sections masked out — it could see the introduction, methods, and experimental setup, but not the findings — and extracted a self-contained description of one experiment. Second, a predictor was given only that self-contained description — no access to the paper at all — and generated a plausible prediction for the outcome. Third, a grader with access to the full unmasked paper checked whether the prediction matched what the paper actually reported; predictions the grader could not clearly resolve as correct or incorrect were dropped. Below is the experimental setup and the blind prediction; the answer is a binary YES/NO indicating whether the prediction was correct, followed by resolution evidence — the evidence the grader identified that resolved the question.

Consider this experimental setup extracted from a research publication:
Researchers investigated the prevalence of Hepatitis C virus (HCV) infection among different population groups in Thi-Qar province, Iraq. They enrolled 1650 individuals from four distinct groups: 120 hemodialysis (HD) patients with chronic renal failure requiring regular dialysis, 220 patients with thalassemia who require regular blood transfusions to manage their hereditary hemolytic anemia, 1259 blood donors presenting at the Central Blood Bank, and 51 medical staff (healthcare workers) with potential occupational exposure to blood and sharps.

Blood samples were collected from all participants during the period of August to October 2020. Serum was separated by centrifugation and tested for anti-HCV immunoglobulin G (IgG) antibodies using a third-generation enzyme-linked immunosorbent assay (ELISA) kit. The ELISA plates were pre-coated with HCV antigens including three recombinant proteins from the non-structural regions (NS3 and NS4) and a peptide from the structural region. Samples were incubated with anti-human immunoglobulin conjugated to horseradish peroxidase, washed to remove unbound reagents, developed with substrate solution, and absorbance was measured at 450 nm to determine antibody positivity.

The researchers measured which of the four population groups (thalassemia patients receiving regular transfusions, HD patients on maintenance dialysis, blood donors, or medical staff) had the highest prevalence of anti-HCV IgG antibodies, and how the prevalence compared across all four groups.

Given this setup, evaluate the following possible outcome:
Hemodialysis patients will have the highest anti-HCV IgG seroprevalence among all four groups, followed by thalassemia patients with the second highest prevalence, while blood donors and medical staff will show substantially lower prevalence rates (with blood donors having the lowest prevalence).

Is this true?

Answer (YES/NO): NO